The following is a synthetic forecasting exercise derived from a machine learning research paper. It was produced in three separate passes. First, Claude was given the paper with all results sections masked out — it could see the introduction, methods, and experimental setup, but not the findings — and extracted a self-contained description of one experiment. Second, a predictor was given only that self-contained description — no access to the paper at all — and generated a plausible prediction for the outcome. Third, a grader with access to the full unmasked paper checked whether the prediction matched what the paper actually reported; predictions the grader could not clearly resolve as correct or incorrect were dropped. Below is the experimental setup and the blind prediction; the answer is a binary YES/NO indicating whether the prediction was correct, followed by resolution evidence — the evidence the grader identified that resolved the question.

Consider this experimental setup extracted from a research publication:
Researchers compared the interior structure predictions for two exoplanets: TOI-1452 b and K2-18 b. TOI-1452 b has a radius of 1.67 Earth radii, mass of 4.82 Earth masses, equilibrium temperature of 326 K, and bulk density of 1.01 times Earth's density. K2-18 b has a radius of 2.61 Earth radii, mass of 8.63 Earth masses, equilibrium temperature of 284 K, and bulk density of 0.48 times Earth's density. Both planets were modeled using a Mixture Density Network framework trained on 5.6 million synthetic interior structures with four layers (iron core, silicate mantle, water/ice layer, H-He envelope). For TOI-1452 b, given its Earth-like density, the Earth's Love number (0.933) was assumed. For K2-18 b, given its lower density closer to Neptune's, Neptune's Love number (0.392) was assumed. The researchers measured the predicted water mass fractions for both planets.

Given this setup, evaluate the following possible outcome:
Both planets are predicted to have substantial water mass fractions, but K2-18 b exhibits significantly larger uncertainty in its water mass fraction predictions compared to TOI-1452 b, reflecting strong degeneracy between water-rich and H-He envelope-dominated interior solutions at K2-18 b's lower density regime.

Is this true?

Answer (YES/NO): NO